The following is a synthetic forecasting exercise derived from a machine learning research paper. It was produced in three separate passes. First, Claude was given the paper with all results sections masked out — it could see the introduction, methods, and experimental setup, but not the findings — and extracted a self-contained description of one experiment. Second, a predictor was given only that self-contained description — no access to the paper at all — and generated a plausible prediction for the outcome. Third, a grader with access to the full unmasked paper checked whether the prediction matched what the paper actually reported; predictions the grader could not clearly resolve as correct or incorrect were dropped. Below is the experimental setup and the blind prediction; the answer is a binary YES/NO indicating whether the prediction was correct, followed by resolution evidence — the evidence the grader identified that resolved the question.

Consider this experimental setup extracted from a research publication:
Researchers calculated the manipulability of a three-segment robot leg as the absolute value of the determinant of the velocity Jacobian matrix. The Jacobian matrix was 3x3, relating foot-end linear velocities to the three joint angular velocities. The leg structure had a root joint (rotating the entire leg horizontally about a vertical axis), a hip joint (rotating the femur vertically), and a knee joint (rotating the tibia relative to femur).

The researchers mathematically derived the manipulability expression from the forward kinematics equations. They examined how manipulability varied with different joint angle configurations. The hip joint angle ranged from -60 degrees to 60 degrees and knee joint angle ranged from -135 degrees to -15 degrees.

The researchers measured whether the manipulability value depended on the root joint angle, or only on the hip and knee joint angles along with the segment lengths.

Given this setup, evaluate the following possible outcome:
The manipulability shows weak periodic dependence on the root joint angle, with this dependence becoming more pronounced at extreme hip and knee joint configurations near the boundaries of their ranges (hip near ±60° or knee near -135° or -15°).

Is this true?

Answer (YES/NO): NO